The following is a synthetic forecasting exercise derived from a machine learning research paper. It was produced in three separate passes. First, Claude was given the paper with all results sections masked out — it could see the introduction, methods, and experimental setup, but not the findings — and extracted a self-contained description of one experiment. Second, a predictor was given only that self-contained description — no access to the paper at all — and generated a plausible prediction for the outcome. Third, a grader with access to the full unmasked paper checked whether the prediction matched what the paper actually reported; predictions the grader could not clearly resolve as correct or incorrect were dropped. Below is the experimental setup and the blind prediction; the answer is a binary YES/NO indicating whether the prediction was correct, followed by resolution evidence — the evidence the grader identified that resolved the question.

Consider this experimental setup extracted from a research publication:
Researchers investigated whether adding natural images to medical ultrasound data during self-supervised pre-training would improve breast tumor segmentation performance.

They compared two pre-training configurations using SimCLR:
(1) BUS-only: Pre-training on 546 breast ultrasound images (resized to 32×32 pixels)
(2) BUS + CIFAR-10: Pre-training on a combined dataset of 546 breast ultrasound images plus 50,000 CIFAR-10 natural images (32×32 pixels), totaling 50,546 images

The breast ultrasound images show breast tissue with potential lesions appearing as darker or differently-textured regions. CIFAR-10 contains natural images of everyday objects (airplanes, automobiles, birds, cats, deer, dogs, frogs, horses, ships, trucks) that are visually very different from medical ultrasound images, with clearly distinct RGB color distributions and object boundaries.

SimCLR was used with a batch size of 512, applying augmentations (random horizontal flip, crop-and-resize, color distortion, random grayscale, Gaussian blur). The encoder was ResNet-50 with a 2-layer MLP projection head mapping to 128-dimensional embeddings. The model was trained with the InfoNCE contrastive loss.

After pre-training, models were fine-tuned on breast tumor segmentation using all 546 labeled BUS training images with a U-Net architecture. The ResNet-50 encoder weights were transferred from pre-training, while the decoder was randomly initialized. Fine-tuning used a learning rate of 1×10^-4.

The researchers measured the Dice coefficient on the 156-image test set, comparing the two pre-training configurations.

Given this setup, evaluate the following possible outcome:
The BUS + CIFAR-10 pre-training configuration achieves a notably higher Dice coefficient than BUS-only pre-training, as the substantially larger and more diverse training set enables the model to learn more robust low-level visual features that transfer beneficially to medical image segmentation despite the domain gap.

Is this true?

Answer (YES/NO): NO